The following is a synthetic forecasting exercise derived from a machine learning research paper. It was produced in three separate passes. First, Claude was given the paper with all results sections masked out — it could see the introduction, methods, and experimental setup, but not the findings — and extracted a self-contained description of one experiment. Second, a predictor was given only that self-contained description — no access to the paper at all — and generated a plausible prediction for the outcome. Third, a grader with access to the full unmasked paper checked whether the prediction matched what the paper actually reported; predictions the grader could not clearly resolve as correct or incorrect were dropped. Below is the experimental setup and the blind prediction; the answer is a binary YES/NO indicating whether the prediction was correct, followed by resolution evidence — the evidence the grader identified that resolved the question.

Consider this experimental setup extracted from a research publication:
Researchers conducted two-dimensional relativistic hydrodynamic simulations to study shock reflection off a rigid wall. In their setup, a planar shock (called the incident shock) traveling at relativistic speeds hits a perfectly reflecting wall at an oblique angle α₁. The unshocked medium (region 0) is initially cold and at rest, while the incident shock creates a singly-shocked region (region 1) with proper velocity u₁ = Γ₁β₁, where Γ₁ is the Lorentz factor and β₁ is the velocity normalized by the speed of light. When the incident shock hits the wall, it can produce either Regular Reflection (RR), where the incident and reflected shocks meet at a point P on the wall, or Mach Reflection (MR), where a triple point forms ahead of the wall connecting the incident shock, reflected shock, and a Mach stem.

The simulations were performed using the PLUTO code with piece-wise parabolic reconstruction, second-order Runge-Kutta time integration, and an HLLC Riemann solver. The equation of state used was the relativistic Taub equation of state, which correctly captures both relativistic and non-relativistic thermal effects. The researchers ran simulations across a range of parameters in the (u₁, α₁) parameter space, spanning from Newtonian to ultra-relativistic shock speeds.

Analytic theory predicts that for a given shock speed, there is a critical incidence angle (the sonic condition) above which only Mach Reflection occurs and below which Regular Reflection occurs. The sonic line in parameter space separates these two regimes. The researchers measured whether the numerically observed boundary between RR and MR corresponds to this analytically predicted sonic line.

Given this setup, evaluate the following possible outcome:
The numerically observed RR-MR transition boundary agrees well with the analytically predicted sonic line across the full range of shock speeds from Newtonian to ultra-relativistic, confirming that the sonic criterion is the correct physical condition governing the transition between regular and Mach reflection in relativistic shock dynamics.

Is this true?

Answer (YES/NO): YES